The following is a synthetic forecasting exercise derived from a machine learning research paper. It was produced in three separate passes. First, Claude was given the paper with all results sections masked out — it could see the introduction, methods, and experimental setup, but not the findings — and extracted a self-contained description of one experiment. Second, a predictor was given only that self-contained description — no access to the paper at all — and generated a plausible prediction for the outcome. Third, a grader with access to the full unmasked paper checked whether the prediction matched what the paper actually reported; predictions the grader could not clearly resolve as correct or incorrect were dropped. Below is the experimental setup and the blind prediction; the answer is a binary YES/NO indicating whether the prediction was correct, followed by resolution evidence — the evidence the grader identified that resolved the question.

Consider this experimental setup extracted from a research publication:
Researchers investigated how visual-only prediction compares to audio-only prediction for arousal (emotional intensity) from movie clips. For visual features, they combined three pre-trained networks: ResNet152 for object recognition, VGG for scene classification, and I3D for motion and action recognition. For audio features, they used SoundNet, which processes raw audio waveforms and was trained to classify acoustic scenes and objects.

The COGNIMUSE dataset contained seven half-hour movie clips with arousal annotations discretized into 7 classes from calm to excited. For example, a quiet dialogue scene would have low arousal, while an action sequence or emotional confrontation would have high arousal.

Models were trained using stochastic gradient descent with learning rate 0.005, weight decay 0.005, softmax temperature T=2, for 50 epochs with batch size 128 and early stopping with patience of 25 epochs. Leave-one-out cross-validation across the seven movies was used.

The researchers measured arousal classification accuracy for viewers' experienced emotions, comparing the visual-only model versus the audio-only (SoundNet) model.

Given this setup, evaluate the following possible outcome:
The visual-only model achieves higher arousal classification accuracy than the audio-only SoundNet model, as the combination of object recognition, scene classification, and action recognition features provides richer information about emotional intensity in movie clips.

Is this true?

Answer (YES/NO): NO